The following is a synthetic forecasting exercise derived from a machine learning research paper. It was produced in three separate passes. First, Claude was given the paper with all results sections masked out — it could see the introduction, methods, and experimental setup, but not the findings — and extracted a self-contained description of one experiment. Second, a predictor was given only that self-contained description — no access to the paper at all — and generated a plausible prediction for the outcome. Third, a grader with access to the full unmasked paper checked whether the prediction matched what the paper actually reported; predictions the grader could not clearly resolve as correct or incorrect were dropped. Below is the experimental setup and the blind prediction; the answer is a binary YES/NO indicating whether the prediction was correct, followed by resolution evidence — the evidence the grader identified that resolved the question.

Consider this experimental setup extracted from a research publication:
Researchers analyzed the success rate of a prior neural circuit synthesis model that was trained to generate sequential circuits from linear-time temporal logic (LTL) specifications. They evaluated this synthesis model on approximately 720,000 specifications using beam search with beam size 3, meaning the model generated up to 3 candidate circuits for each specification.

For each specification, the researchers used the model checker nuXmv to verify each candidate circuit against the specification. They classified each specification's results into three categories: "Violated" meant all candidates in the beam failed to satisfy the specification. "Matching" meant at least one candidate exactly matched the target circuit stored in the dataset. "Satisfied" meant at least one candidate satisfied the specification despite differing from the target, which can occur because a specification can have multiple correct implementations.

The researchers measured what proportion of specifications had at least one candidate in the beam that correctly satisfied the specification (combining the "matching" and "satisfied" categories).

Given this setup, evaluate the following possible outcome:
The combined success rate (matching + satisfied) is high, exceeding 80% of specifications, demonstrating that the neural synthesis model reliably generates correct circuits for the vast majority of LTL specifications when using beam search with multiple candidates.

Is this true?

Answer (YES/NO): NO